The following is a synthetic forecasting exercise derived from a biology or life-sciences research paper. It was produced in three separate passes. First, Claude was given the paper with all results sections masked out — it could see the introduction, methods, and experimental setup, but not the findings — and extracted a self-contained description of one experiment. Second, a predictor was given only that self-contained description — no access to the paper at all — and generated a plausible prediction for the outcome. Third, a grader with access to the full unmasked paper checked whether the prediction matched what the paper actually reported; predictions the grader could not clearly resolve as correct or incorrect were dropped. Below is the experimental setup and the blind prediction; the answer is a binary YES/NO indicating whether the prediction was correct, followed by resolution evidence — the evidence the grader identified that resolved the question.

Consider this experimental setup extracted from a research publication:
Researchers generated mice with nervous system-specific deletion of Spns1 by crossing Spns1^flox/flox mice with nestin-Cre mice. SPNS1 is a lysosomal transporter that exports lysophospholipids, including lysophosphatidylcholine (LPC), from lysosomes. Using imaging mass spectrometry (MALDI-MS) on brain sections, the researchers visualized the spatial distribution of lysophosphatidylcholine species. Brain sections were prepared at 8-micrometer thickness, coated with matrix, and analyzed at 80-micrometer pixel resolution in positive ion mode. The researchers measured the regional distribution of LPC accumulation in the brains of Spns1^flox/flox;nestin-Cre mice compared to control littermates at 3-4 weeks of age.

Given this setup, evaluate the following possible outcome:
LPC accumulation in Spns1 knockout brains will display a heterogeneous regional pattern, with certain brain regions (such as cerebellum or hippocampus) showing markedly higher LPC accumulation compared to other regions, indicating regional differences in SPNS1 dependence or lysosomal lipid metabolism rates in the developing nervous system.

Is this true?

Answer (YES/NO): YES